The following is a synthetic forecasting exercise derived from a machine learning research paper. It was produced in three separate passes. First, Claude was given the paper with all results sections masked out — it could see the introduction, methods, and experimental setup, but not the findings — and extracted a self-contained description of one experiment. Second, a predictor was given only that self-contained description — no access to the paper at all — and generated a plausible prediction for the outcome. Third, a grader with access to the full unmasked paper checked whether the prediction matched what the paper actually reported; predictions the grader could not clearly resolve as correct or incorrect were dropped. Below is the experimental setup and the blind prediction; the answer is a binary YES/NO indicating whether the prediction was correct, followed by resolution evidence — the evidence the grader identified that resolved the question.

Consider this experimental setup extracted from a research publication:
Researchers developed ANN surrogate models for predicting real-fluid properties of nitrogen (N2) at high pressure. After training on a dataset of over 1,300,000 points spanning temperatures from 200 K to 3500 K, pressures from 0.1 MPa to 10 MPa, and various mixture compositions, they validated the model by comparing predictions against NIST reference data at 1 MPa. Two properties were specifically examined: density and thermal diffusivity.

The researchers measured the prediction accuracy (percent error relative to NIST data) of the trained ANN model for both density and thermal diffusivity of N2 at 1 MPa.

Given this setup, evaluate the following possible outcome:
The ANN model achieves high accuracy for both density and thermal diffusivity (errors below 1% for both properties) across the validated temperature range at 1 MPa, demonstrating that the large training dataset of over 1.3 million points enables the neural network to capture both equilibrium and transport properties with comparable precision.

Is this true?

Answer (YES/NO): NO